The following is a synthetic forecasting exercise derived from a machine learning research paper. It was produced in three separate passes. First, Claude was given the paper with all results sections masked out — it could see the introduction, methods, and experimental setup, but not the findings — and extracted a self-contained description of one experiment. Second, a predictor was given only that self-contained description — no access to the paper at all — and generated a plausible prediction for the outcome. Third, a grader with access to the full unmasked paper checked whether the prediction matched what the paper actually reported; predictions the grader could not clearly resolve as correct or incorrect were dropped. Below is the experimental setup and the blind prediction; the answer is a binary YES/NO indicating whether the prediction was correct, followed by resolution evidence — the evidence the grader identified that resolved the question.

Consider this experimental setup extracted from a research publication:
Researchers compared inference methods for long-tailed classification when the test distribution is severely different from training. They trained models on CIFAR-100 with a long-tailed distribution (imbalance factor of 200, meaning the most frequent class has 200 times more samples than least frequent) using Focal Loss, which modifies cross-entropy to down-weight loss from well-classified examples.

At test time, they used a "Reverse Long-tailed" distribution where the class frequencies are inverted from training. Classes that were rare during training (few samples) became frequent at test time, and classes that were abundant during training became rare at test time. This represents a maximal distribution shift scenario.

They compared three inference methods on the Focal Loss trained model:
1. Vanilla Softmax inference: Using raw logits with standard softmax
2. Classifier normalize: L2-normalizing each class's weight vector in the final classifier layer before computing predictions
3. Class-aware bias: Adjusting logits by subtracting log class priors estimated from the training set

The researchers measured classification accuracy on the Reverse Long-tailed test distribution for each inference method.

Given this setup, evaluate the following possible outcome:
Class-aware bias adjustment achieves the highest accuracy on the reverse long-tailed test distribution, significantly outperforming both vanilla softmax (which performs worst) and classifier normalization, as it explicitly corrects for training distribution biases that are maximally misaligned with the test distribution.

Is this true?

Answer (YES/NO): NO